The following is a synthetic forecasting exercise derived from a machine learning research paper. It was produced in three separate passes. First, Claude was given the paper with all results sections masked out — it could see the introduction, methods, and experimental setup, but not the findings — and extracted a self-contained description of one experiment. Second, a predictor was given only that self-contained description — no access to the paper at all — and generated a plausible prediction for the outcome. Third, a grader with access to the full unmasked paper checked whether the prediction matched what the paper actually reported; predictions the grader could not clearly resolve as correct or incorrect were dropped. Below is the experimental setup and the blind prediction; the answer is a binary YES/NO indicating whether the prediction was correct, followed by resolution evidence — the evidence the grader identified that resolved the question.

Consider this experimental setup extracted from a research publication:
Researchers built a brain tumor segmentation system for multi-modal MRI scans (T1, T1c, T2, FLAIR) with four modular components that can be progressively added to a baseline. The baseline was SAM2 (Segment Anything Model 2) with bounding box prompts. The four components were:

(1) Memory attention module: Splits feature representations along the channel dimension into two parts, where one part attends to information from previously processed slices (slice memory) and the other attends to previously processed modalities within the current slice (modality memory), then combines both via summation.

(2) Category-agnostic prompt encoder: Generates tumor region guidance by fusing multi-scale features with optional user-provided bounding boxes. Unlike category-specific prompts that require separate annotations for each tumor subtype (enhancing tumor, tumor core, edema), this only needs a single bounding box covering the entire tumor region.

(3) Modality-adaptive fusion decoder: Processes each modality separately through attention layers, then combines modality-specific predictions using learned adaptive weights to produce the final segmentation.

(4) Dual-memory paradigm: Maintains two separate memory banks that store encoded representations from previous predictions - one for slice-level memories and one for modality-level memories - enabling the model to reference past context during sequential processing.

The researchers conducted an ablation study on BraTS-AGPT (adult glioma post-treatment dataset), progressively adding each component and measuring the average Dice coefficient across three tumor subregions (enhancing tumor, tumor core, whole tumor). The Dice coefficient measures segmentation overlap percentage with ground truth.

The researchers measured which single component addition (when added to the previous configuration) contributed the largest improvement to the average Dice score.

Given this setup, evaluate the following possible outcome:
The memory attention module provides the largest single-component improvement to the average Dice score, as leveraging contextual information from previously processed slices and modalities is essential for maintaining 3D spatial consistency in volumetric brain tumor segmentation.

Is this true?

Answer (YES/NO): NO